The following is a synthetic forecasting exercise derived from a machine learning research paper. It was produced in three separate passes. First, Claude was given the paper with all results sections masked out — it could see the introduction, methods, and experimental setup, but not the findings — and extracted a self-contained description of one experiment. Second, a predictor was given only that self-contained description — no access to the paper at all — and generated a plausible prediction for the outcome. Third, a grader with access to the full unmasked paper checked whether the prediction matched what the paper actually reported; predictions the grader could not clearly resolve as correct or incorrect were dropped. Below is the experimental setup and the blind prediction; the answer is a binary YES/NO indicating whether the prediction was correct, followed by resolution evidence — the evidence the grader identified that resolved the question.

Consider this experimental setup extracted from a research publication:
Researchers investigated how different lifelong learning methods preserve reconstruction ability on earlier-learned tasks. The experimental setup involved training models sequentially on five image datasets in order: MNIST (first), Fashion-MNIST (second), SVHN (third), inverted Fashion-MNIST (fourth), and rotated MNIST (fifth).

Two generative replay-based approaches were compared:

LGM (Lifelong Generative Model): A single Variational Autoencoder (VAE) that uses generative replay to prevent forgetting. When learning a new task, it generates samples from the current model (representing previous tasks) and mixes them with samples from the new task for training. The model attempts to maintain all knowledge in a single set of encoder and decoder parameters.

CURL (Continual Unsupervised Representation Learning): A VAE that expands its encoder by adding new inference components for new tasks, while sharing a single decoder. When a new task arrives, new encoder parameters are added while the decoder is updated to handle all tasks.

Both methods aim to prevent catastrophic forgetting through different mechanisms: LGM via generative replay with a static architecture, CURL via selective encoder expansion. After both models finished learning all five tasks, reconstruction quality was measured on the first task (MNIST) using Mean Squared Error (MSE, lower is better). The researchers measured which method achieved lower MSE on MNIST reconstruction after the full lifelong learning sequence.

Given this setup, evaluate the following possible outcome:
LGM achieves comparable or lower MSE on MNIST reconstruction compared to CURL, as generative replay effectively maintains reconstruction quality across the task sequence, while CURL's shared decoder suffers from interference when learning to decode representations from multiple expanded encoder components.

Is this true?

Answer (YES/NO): YES